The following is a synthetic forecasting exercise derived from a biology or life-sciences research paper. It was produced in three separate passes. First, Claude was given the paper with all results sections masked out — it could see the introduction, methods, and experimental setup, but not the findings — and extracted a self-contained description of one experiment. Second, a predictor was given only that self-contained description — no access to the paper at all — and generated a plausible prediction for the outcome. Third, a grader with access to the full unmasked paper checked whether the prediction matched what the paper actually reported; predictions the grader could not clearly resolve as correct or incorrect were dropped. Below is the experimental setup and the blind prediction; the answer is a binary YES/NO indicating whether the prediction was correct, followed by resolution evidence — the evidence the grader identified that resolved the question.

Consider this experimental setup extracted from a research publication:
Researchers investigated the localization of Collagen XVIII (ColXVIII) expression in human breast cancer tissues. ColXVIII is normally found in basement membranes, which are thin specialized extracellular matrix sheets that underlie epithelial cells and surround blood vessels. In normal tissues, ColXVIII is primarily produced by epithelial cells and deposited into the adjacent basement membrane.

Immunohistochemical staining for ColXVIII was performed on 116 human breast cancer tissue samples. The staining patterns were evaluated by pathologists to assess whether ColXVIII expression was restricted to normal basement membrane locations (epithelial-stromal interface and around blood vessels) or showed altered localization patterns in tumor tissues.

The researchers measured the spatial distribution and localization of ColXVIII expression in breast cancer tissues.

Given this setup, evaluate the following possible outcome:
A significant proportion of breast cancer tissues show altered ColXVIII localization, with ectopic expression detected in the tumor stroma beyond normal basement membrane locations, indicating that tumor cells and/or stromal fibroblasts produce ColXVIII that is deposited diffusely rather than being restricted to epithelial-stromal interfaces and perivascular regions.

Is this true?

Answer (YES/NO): NO